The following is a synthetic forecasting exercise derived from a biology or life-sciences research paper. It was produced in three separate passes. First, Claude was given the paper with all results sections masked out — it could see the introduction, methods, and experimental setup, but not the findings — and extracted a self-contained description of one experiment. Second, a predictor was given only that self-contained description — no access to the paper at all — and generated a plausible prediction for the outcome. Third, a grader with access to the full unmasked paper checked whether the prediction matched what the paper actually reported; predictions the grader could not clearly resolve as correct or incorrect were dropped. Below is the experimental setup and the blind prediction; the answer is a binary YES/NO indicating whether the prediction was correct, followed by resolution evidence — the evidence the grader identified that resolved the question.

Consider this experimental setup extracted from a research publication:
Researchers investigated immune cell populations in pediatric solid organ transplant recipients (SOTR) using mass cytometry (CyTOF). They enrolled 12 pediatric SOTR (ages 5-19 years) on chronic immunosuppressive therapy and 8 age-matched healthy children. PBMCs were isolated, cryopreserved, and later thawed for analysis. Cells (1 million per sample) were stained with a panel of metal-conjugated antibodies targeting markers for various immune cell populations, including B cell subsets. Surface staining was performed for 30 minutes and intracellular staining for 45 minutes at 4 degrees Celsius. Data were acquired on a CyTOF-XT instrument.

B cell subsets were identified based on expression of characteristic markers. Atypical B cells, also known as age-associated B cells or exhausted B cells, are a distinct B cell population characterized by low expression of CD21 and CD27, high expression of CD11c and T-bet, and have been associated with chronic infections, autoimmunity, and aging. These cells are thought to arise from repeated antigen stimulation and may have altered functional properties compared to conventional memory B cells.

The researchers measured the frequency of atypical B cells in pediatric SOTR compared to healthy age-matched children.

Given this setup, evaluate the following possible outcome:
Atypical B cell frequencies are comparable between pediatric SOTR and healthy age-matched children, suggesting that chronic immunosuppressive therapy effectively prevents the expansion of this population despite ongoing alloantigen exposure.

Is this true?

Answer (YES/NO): NO